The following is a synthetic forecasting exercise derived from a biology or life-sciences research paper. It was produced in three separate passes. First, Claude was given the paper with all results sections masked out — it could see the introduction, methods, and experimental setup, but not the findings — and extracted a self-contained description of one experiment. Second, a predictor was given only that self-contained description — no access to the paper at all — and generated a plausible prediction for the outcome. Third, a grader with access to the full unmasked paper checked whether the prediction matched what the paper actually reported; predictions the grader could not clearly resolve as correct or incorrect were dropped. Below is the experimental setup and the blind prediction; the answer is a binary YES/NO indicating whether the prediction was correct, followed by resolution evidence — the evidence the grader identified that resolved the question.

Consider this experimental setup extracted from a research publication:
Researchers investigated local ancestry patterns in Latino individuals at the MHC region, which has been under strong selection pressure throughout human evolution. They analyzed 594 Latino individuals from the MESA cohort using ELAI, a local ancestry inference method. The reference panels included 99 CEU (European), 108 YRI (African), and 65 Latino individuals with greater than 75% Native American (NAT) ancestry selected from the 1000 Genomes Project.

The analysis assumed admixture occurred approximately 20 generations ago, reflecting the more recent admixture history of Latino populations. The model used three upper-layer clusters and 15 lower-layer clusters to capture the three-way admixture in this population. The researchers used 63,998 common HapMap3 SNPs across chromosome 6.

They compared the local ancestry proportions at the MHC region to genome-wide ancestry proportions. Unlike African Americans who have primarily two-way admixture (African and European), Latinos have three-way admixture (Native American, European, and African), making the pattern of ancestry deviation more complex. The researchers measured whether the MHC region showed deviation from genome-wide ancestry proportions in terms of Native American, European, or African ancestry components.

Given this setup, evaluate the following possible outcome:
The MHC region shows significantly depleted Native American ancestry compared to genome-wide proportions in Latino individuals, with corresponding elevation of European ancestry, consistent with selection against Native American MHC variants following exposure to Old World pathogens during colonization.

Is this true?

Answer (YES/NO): NO